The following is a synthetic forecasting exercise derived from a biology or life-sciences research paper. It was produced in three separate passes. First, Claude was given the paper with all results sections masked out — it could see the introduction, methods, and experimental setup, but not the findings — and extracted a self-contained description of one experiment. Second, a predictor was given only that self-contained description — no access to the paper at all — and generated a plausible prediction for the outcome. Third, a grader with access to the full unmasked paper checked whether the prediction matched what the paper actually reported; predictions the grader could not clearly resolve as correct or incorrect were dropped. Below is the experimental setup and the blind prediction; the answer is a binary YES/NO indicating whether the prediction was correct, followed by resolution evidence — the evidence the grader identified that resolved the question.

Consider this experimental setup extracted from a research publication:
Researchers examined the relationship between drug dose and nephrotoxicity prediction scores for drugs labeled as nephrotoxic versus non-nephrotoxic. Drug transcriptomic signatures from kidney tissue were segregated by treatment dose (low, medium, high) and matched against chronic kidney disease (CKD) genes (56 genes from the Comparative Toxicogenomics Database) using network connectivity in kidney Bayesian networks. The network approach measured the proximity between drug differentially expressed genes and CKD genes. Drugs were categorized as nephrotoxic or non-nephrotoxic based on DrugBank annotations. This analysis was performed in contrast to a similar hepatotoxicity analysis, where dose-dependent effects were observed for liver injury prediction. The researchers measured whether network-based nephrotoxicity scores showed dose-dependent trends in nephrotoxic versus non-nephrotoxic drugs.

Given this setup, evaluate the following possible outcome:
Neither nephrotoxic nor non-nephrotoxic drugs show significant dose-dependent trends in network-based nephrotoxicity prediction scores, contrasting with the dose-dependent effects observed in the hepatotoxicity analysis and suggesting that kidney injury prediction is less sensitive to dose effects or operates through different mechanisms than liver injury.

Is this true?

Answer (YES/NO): YES